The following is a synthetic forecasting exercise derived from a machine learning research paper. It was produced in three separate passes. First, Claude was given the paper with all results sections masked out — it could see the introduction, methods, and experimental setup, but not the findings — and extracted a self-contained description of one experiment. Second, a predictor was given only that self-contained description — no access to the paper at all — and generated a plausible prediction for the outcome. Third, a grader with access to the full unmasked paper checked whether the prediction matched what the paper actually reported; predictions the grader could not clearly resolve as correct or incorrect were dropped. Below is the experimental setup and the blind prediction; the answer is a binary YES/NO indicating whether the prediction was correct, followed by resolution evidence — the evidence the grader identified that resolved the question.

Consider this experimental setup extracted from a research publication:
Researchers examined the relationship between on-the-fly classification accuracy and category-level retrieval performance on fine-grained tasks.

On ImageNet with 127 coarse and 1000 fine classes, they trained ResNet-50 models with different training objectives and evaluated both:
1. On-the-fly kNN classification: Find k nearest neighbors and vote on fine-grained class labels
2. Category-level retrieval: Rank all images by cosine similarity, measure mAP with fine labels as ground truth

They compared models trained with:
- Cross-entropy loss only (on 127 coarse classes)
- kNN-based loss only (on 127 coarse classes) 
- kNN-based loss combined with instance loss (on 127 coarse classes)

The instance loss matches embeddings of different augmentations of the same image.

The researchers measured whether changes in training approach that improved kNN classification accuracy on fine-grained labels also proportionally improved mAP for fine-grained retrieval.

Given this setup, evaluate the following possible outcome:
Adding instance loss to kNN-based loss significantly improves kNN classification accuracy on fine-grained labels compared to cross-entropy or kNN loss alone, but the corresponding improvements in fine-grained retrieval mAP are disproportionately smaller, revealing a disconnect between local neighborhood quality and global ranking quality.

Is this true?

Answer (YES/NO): NO